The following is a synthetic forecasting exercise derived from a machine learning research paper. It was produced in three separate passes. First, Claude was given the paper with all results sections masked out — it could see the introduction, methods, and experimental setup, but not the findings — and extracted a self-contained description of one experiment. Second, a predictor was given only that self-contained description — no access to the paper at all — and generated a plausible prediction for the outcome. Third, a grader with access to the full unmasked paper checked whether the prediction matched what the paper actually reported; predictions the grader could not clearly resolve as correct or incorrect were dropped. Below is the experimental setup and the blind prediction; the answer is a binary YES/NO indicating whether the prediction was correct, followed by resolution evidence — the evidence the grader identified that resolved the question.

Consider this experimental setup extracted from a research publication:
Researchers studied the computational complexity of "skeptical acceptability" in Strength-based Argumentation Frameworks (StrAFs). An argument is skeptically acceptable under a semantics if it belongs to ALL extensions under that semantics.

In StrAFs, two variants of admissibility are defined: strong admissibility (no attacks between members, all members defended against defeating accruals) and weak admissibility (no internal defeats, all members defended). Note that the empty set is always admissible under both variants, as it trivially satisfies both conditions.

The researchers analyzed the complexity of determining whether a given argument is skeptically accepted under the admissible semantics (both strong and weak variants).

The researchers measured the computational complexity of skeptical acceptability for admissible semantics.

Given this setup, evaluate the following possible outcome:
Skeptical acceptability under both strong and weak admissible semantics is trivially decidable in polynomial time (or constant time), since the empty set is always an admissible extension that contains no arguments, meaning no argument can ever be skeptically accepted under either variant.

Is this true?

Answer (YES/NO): YES